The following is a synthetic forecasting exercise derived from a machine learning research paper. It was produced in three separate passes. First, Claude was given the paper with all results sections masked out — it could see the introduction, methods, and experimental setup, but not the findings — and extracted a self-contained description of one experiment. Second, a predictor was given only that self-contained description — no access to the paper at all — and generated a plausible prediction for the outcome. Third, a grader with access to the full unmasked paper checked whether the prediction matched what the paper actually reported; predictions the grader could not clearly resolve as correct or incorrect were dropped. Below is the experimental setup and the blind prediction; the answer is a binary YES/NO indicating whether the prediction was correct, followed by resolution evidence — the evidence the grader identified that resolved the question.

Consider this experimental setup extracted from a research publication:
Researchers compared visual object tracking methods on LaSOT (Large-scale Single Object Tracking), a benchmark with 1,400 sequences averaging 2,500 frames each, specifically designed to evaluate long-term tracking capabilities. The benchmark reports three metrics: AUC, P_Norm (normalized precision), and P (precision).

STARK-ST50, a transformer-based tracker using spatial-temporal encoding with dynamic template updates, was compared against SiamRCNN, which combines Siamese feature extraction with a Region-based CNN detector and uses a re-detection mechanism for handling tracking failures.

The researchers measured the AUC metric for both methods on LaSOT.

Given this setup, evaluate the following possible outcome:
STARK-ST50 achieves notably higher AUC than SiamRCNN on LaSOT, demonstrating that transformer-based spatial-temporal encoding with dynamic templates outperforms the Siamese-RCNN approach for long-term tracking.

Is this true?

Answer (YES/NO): YES